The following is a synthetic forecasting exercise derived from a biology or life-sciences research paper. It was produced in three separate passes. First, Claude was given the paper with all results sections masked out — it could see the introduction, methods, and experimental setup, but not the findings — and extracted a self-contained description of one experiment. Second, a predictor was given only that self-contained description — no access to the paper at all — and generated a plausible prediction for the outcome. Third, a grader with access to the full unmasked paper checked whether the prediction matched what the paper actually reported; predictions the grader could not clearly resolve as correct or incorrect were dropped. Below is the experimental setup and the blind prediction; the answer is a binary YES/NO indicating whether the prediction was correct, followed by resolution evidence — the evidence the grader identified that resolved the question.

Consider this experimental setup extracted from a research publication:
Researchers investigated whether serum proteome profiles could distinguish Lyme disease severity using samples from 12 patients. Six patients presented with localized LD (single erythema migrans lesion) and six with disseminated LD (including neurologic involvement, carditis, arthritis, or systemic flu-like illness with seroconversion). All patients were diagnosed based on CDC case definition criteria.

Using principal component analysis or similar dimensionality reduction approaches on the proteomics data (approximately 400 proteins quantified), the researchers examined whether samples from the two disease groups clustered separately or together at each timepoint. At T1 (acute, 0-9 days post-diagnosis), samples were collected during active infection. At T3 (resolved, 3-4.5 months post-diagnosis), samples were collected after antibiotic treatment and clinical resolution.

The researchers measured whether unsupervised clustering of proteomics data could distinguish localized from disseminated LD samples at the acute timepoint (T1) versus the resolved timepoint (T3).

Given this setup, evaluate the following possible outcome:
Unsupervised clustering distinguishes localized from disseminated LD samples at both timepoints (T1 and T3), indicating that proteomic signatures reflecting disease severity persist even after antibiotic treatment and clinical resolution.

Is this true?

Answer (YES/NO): NO